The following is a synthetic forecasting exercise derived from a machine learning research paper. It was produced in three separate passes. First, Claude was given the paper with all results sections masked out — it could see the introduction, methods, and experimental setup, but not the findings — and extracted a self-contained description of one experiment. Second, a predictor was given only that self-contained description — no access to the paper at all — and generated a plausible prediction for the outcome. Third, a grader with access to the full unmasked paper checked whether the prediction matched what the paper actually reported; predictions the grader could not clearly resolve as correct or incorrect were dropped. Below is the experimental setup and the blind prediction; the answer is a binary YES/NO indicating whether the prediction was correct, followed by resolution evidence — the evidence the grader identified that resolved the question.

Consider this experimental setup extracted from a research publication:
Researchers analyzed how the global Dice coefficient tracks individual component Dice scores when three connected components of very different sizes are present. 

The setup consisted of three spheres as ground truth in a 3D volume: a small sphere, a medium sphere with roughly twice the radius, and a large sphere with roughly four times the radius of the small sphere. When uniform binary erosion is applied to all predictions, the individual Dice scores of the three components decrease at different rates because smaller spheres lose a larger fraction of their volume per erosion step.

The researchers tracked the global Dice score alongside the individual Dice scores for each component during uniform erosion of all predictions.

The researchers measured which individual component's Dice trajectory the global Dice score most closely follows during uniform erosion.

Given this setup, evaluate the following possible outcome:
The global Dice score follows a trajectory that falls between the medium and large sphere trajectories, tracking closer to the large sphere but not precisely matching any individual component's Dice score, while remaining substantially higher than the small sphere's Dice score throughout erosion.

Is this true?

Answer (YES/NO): NO